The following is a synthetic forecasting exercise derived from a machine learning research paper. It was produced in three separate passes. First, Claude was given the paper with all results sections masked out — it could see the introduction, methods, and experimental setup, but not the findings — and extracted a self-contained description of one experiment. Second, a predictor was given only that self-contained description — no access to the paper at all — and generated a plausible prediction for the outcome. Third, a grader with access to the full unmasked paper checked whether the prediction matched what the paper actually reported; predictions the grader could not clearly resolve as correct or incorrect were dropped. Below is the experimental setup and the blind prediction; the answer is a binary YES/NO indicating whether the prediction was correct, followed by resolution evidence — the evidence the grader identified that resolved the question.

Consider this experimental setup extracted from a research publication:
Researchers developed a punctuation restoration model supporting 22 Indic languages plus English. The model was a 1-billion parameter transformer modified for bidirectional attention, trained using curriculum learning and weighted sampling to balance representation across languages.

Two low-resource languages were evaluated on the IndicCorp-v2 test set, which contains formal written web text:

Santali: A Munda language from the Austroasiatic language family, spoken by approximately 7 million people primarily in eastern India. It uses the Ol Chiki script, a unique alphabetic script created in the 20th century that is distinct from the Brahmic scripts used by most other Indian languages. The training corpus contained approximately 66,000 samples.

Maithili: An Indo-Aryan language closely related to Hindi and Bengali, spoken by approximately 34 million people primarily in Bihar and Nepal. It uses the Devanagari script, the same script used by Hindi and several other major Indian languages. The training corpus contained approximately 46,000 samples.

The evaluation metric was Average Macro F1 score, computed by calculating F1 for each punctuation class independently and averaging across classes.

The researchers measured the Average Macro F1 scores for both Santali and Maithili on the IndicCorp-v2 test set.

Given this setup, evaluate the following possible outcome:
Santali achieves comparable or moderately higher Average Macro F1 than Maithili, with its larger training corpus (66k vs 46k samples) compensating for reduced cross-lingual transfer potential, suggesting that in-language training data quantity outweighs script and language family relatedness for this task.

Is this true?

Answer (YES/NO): NO